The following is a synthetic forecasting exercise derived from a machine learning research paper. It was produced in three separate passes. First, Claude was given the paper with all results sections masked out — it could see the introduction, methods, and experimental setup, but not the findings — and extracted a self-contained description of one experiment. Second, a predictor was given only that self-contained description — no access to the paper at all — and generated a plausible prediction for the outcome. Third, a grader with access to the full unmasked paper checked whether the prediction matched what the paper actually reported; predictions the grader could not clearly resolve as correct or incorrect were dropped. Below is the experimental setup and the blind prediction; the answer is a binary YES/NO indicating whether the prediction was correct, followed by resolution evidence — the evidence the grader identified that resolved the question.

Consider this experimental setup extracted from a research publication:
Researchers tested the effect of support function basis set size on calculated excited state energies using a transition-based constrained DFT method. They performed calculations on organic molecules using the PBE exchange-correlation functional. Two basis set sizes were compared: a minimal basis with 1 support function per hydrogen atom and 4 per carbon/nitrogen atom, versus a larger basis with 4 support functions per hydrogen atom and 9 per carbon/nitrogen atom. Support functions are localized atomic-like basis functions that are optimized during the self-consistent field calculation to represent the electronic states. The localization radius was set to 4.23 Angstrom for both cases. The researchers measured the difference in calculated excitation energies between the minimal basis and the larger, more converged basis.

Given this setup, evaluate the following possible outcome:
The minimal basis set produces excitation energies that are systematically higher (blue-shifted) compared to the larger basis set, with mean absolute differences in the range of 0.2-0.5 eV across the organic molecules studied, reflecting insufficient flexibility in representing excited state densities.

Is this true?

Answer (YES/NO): NO